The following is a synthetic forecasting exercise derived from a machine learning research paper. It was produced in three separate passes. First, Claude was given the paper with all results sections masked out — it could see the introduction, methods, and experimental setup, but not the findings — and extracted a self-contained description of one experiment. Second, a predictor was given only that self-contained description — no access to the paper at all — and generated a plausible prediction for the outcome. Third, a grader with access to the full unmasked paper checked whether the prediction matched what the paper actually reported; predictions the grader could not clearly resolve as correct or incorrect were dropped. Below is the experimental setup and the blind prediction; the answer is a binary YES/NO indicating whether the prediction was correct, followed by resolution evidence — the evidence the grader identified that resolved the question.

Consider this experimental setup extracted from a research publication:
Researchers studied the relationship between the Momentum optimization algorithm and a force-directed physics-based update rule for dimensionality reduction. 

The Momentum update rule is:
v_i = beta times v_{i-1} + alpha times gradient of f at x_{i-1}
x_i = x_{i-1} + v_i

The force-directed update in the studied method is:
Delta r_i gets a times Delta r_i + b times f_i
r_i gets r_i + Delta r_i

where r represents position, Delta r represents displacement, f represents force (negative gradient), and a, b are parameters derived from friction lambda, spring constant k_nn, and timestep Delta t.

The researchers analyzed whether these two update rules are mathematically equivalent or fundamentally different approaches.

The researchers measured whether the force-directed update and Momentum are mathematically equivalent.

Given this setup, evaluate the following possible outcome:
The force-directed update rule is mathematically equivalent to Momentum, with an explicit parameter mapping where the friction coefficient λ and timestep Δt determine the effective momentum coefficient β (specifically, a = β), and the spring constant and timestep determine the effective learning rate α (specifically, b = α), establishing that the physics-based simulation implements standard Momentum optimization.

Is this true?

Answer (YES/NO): YES